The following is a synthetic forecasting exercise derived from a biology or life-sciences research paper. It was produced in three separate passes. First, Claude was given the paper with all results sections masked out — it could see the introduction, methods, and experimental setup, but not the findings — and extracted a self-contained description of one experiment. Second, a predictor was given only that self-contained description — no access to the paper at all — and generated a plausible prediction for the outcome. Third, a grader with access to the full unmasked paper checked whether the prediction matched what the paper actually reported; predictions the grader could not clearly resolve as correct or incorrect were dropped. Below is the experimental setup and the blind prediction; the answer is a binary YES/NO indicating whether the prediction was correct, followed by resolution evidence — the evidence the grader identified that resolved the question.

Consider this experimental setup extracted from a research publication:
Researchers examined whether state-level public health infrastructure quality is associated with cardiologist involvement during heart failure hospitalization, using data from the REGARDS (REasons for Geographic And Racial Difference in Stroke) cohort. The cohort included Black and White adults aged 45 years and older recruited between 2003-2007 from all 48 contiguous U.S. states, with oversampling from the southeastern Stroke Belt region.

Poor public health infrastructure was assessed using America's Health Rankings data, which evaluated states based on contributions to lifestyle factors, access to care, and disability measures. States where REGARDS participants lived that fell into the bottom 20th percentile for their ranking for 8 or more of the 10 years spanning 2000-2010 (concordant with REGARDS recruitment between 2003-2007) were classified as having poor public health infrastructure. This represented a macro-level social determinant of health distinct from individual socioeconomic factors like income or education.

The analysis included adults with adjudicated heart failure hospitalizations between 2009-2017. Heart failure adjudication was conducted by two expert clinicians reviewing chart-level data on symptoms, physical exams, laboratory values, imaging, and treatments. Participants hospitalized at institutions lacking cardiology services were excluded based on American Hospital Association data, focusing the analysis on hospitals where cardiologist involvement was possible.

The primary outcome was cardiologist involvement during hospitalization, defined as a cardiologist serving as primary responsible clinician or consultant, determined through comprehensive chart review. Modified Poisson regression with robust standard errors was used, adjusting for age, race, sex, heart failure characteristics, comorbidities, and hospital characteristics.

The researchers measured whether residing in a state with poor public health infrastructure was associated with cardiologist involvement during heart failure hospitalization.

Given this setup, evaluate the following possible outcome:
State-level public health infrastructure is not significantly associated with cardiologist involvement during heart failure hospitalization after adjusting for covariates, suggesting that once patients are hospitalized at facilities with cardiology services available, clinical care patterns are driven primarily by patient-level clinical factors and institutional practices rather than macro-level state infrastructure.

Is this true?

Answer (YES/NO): YES